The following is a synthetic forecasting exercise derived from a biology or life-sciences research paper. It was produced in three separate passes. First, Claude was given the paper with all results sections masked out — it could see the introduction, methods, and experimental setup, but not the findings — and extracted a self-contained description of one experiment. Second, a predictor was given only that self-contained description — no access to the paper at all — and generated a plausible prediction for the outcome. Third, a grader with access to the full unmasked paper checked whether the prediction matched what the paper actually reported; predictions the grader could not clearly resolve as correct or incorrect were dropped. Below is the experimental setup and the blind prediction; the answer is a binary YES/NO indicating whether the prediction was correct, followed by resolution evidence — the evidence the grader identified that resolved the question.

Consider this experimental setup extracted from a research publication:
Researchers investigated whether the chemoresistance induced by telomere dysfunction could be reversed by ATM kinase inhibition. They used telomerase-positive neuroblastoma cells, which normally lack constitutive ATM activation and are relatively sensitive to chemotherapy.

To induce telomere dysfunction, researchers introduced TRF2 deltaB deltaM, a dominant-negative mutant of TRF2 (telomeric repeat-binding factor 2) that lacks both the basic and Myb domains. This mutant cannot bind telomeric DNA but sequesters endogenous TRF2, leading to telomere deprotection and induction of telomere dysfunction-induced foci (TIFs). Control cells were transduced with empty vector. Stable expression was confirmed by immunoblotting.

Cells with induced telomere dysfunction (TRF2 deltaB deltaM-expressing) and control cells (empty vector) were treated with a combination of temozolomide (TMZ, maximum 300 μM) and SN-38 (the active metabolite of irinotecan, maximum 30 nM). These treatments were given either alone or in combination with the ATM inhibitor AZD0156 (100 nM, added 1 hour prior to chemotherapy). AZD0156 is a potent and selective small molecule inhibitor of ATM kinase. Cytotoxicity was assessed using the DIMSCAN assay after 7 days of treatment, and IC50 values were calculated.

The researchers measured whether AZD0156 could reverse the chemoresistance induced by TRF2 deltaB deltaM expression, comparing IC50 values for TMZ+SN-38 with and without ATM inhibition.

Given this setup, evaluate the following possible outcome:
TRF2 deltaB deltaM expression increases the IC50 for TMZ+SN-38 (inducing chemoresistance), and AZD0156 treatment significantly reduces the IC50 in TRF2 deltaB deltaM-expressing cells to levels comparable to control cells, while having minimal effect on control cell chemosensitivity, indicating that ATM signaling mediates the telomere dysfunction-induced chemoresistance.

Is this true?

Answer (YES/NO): YES